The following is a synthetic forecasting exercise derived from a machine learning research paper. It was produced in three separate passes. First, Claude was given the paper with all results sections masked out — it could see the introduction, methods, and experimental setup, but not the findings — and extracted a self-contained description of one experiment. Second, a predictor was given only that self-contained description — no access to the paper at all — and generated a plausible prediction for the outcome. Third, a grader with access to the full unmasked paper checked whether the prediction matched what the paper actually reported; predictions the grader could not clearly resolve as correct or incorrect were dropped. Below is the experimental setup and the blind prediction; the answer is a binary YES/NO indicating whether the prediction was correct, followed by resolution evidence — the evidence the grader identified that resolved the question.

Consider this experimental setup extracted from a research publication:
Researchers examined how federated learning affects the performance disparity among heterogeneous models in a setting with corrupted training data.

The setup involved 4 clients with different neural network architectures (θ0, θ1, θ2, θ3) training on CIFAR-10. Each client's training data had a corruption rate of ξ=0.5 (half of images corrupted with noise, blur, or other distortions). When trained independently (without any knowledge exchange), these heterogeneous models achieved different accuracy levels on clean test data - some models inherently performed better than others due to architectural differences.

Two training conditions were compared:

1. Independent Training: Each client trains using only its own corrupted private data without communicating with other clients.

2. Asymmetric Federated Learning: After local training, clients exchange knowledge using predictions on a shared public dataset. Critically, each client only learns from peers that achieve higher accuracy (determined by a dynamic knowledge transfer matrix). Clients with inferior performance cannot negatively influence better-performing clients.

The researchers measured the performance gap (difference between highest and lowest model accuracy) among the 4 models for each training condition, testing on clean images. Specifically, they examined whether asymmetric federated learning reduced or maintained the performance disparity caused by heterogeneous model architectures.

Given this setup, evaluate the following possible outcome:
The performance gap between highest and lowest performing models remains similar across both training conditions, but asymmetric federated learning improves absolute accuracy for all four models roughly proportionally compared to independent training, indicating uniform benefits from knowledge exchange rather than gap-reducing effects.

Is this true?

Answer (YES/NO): NO